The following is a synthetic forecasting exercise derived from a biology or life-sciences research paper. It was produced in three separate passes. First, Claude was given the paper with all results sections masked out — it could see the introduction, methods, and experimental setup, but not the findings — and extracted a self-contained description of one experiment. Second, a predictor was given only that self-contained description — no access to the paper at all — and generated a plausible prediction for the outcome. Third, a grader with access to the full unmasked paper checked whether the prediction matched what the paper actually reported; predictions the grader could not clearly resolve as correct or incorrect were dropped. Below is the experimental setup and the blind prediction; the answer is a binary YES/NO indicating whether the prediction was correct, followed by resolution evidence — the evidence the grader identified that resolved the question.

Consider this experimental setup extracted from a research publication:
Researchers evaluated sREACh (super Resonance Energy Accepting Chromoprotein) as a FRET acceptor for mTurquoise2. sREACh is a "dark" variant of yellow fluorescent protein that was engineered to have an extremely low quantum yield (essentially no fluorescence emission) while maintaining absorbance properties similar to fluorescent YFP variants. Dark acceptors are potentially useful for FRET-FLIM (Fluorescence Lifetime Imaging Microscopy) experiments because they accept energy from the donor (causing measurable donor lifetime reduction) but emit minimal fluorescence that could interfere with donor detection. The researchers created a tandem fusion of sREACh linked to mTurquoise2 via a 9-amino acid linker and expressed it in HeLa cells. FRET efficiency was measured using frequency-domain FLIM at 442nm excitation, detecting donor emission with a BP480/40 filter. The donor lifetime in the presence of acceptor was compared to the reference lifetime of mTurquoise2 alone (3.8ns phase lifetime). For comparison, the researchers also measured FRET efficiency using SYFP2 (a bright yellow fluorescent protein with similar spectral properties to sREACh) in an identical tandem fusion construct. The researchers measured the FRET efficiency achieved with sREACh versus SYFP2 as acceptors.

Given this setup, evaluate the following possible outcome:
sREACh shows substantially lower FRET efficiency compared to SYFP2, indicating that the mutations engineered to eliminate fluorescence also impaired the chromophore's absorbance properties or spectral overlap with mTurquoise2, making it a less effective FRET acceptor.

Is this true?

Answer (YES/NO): NO